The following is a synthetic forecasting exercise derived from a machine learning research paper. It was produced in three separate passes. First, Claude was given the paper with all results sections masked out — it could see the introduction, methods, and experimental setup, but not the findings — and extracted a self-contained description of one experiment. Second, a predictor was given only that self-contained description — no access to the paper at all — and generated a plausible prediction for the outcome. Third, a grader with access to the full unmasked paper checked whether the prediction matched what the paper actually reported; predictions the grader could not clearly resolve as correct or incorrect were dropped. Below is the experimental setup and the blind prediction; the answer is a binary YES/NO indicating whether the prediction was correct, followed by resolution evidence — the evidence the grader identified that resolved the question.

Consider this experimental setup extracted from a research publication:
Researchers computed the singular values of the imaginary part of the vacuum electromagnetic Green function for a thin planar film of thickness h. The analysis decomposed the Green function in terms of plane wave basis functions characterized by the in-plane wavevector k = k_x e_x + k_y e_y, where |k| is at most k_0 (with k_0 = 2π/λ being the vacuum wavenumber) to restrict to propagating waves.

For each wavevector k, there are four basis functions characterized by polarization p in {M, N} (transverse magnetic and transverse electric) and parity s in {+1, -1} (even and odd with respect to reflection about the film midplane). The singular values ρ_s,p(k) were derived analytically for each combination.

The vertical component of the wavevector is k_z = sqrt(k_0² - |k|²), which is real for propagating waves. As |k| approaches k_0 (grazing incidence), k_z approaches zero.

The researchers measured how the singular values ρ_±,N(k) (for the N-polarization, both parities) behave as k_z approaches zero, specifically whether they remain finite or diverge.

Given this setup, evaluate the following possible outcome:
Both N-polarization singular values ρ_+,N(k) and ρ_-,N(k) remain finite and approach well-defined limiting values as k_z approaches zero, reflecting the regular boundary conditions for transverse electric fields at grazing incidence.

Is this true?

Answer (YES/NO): NO